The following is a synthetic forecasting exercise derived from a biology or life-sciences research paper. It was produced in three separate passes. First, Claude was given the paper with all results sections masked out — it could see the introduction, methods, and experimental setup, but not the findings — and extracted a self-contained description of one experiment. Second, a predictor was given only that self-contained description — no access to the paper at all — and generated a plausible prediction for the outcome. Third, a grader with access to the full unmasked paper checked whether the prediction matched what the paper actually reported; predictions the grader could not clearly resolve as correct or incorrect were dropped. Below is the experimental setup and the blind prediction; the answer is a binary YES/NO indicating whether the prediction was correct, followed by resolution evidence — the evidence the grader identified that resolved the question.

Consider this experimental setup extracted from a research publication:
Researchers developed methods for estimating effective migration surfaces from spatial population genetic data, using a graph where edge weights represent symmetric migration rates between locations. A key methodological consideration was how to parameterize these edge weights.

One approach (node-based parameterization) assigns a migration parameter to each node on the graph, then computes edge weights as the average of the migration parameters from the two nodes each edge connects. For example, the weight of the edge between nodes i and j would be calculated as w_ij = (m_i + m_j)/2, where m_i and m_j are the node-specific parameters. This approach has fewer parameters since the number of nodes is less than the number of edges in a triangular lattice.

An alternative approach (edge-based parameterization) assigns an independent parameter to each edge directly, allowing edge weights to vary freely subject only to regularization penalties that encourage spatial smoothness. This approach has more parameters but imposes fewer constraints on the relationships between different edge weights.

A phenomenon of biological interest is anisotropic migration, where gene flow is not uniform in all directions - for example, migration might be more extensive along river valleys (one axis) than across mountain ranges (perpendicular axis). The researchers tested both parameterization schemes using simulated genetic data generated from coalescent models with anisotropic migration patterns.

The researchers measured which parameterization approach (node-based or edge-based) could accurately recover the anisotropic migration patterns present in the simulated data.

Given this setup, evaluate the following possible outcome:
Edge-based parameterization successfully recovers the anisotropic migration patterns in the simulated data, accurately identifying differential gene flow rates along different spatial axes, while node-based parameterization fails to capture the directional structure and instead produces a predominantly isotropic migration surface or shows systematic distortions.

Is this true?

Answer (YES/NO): YES